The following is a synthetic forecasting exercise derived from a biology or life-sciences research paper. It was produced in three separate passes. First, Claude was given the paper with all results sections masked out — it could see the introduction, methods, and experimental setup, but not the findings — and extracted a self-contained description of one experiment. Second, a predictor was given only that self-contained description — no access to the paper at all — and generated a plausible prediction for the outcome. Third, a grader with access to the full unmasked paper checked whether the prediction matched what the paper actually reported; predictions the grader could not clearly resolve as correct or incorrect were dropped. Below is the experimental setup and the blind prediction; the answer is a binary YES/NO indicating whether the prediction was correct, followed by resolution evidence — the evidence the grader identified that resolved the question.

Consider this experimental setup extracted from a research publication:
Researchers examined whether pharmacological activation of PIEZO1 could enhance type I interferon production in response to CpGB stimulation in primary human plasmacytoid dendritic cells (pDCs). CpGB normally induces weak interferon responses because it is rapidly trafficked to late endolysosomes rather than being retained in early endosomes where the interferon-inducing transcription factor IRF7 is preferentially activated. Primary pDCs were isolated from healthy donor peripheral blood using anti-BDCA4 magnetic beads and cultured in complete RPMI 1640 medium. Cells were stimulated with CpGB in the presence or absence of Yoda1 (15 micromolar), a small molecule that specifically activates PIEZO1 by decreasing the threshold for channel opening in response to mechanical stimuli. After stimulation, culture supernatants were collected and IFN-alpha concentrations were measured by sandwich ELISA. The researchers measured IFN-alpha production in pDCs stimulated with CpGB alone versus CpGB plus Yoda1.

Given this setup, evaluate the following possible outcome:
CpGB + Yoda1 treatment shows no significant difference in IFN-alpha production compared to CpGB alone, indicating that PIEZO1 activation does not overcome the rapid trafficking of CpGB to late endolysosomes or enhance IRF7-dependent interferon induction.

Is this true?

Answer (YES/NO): NO